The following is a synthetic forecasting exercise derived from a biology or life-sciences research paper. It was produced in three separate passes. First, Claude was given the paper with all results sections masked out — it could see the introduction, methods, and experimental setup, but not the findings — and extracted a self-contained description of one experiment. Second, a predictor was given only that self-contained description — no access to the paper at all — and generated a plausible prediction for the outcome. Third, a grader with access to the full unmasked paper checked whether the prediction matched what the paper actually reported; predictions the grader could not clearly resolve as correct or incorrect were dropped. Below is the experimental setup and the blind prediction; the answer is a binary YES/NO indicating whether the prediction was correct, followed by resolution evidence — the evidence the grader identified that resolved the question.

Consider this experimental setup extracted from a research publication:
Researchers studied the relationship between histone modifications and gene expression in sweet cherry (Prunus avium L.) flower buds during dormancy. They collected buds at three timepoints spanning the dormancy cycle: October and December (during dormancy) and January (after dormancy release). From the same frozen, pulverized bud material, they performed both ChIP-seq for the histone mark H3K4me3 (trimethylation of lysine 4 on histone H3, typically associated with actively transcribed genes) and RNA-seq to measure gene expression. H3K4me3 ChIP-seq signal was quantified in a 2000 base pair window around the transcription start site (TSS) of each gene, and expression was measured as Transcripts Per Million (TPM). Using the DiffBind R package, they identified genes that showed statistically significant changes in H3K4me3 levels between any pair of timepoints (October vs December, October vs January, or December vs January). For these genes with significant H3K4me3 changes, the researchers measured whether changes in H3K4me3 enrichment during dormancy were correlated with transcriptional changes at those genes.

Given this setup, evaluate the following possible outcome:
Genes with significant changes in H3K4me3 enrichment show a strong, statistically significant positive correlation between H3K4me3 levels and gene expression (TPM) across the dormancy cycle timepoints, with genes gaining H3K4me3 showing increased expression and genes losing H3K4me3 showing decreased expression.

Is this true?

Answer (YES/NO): NO